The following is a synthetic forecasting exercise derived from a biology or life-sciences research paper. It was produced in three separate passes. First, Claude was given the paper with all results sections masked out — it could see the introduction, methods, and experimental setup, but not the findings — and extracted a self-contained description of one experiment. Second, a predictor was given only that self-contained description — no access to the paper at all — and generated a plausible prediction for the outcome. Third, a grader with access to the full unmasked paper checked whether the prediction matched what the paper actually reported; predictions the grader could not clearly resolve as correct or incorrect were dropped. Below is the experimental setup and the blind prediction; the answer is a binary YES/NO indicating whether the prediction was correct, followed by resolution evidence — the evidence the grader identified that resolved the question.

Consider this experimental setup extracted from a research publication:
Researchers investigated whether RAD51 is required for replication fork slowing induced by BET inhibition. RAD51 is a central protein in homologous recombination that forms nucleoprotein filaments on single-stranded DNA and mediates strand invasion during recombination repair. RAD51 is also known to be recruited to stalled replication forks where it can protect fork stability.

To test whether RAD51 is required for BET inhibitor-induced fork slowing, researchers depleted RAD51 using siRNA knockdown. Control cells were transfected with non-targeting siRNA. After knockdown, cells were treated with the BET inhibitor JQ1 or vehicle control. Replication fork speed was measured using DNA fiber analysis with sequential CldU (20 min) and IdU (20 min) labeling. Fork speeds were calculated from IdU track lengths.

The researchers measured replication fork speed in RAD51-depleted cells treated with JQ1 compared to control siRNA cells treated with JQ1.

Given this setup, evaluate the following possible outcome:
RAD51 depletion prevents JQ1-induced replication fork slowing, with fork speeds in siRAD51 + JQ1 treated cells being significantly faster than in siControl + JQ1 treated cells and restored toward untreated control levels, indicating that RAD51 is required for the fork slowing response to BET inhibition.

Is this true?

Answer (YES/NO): YES